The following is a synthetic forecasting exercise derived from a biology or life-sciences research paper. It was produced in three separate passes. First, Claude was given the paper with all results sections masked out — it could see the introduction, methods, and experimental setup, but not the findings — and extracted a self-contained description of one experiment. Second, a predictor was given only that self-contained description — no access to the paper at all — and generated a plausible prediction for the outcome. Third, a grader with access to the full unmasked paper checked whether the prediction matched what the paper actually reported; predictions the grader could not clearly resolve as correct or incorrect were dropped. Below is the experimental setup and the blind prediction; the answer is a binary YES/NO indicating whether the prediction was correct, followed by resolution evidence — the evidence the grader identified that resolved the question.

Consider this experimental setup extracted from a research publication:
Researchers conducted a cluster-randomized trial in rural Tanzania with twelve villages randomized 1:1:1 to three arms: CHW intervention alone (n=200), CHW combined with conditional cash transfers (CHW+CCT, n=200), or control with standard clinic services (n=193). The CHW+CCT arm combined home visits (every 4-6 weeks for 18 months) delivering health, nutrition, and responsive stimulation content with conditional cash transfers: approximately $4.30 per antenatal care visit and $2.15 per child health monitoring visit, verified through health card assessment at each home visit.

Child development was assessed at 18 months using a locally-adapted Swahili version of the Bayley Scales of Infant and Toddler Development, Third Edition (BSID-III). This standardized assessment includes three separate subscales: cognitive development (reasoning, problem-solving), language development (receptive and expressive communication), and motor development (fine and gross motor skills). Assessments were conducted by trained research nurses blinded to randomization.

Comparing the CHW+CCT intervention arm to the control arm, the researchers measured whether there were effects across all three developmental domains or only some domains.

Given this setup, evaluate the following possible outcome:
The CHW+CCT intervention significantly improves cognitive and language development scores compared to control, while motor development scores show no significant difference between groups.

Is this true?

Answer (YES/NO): NO